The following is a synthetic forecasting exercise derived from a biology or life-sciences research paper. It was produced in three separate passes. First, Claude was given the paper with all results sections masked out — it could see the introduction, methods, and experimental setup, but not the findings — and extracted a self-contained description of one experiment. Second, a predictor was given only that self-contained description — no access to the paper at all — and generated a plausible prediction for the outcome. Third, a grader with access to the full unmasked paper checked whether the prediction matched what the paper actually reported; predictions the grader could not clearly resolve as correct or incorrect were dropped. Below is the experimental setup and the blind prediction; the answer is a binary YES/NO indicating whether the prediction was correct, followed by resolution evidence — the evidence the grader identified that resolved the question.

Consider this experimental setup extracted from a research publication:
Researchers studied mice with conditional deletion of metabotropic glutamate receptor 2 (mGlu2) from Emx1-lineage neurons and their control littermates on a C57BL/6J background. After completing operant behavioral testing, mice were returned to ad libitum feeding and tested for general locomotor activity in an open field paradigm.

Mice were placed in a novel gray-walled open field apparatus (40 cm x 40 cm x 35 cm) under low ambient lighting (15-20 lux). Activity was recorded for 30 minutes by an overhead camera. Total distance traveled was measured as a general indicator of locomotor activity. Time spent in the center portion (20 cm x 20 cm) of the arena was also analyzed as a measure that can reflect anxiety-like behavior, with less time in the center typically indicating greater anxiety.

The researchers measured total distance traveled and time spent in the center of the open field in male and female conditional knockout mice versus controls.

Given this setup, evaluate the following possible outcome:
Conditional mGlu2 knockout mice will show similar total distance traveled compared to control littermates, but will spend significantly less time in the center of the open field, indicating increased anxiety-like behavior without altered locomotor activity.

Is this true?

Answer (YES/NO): NO